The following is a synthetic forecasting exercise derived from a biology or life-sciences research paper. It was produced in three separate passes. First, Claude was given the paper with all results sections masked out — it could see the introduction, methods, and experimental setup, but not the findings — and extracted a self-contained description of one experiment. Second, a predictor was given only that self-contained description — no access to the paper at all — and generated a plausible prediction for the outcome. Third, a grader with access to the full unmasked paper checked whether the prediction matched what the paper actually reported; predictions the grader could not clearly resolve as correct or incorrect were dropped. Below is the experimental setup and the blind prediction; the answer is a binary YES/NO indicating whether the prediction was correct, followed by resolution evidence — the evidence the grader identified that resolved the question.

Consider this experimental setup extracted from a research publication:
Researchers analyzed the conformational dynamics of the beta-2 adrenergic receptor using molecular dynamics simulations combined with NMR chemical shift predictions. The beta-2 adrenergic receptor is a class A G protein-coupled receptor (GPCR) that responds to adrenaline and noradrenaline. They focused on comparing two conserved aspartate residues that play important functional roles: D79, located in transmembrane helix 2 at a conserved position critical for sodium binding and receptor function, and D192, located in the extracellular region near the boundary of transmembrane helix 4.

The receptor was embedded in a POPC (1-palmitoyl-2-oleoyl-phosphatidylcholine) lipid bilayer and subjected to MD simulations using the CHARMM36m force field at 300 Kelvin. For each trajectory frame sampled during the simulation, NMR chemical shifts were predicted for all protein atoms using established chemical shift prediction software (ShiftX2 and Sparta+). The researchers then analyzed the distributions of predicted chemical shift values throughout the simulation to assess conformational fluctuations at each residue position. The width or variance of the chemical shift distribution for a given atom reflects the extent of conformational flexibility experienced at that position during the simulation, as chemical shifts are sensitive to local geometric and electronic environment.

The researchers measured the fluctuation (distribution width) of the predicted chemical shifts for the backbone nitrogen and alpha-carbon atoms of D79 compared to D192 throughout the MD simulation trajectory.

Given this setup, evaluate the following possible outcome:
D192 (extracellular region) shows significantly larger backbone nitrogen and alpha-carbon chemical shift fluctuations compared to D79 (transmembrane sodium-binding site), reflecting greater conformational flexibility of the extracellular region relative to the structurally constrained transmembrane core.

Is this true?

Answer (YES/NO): NO